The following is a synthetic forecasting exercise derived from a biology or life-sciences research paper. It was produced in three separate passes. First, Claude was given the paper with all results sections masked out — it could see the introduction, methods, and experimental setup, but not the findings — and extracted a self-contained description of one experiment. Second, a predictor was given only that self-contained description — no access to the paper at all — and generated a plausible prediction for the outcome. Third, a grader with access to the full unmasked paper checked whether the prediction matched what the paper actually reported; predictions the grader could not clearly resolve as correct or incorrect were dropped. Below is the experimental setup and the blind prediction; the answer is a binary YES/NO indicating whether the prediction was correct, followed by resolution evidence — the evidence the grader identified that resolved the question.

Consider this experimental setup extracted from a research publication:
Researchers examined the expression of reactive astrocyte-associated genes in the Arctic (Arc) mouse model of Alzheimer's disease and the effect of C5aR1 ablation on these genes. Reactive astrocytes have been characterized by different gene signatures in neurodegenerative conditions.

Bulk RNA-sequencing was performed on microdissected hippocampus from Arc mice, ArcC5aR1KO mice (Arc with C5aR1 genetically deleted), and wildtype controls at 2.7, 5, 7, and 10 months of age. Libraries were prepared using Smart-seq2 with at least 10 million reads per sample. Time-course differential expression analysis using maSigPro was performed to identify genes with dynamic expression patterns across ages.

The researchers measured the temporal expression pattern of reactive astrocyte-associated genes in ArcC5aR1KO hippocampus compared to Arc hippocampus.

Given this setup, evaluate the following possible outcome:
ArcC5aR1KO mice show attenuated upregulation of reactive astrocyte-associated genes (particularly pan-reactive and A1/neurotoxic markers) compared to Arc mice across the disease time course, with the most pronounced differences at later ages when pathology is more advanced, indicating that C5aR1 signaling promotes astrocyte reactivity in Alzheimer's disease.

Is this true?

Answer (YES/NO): NO